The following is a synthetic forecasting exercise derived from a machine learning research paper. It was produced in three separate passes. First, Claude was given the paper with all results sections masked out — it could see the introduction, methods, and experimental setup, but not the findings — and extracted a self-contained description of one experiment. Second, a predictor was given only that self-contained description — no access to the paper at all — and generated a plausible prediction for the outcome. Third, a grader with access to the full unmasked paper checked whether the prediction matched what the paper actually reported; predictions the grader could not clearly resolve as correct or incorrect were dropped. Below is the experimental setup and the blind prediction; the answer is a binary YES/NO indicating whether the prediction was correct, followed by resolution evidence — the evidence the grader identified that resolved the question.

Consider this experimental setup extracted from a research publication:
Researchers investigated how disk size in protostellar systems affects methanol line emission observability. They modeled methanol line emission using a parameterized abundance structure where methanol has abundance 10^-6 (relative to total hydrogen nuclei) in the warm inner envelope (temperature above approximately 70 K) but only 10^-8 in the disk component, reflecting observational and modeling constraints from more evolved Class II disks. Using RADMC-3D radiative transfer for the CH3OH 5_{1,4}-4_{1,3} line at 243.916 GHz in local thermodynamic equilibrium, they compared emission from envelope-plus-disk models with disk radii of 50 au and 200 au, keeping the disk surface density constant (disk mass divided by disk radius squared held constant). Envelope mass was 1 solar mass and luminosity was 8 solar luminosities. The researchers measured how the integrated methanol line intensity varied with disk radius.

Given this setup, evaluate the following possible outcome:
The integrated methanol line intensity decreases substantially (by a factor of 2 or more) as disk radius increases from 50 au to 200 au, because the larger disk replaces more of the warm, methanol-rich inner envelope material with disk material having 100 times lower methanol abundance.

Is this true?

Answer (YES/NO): NO